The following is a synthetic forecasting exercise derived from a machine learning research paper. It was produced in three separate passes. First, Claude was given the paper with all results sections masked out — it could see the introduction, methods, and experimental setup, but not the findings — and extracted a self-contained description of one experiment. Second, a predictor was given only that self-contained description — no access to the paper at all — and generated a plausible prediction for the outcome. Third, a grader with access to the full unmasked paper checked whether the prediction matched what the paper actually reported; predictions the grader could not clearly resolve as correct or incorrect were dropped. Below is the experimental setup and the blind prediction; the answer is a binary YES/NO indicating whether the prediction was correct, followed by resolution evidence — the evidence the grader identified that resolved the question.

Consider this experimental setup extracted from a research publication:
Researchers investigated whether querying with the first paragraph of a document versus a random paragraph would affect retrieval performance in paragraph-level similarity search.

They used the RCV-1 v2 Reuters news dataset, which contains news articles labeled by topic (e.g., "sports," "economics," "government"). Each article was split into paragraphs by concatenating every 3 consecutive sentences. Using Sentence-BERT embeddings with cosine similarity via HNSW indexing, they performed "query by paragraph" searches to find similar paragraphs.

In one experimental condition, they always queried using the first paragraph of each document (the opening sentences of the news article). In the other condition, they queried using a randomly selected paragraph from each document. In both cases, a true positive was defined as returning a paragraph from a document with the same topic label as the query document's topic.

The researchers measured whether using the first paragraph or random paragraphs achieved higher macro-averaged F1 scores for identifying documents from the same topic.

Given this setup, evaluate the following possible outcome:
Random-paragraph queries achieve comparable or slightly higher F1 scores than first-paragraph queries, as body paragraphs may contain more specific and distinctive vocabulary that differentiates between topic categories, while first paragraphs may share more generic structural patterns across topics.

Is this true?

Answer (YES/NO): NO